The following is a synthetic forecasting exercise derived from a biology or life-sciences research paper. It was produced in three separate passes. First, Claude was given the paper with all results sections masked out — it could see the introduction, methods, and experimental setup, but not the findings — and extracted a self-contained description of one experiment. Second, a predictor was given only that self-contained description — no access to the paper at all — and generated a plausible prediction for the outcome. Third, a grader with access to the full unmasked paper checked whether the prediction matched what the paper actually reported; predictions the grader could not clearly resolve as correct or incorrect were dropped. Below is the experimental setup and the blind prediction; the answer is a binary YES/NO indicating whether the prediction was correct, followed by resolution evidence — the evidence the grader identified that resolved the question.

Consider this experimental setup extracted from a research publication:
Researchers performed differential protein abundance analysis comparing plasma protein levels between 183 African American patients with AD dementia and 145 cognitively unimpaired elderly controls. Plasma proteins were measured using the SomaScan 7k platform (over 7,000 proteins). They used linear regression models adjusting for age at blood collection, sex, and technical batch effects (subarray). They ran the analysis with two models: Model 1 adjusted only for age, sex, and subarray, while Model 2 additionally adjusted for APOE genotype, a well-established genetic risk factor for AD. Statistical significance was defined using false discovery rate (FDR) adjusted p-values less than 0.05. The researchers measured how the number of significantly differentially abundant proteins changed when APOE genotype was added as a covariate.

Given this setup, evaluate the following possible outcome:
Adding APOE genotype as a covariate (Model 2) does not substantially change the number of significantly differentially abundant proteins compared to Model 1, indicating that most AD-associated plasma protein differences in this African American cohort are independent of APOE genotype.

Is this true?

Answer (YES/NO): NO